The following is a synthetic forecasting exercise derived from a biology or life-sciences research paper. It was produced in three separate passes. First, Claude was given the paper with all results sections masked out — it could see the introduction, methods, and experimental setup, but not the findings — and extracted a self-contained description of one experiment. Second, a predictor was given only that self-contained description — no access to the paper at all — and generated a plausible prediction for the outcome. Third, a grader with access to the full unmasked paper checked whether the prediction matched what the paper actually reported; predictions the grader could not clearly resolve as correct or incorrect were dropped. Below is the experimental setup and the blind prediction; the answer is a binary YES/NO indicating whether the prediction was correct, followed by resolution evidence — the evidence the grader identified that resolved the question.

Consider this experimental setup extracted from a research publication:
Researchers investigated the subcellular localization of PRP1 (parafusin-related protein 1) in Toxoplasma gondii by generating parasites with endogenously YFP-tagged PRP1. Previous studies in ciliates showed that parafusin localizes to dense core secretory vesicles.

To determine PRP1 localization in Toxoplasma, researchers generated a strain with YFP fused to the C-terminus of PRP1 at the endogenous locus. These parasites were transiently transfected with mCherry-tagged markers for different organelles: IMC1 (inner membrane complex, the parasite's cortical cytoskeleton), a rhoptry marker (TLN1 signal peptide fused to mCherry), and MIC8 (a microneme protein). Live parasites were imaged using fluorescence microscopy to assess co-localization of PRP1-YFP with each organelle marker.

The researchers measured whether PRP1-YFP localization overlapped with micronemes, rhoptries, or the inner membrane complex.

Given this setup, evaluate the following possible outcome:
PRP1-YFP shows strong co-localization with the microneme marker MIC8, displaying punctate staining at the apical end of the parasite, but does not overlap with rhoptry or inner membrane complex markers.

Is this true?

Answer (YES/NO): NO